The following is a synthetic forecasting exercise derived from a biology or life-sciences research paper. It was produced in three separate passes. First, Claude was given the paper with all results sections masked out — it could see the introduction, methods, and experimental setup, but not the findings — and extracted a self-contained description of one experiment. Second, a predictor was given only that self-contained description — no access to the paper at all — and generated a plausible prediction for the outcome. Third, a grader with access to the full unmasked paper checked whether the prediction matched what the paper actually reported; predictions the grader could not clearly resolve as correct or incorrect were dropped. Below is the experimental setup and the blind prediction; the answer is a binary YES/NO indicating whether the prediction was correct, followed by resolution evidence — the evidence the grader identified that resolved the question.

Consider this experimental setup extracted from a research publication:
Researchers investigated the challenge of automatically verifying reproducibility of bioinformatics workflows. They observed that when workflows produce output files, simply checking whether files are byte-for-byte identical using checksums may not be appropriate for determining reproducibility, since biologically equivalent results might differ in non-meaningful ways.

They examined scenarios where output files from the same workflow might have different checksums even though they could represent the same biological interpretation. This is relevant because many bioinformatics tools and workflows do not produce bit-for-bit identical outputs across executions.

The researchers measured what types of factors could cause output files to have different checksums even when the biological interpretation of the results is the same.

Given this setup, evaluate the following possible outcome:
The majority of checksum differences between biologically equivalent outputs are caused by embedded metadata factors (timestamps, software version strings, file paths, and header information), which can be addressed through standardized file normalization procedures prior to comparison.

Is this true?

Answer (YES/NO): NO